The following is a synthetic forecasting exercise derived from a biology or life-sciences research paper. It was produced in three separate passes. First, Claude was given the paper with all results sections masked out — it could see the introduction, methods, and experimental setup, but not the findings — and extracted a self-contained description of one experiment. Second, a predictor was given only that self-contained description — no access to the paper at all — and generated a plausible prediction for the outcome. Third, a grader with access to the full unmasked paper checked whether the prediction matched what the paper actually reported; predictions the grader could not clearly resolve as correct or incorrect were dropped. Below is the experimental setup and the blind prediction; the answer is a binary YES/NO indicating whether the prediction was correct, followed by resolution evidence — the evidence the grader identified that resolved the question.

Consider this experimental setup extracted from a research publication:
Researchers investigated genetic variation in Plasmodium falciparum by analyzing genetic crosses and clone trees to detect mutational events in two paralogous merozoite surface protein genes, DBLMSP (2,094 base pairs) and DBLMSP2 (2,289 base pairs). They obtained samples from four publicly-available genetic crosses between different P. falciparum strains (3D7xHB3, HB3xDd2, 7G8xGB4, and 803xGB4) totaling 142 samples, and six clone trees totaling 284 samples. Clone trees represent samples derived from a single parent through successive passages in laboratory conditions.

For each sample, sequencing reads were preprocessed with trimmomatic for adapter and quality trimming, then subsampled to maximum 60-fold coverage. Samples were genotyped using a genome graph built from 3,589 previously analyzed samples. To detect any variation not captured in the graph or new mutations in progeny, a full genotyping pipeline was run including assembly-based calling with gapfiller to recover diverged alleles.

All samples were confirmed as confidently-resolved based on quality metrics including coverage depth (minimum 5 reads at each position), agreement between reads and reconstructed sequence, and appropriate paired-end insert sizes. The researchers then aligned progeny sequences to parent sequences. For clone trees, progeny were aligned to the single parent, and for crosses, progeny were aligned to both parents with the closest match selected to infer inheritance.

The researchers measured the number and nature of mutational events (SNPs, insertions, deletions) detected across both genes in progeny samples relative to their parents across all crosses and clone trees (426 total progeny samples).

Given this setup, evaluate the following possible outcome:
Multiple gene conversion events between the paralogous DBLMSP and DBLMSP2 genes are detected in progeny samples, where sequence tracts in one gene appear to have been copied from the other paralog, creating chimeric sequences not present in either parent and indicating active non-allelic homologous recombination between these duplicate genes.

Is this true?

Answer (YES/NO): NO